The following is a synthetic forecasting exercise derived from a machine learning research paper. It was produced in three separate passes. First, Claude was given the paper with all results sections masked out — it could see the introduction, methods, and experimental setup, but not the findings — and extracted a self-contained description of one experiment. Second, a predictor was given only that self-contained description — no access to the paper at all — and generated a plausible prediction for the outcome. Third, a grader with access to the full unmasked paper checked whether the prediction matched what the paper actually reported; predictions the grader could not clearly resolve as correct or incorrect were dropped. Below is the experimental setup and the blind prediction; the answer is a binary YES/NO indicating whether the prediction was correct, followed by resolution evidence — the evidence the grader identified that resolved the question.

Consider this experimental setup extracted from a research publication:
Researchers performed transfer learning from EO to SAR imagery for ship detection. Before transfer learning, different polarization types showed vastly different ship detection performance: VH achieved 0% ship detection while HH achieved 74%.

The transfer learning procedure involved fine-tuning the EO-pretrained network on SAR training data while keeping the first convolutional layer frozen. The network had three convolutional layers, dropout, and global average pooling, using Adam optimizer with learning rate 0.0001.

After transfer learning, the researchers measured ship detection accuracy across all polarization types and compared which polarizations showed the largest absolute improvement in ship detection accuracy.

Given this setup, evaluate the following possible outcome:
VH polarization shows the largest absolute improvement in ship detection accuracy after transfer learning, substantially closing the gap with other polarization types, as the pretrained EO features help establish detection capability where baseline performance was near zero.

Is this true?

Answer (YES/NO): YES